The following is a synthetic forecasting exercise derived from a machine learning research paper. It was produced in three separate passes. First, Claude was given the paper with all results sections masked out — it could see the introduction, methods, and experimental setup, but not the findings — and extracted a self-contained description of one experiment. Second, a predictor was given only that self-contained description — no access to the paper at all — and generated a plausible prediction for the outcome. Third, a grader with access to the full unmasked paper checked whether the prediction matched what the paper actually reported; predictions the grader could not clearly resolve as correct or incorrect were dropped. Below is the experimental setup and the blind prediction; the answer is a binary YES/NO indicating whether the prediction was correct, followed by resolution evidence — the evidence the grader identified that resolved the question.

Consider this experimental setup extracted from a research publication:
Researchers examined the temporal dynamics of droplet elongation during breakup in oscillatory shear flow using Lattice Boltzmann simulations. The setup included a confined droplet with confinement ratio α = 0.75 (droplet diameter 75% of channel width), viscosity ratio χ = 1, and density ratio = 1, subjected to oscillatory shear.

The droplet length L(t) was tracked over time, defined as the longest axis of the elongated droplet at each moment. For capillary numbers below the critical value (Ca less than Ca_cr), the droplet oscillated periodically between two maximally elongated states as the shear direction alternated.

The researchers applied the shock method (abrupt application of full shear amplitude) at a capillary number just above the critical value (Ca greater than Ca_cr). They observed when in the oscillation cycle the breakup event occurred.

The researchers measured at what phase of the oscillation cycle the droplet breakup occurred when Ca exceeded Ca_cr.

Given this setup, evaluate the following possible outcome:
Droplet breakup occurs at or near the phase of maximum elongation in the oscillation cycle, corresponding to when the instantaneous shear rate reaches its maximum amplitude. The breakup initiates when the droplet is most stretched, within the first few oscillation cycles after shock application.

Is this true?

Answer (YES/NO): YES